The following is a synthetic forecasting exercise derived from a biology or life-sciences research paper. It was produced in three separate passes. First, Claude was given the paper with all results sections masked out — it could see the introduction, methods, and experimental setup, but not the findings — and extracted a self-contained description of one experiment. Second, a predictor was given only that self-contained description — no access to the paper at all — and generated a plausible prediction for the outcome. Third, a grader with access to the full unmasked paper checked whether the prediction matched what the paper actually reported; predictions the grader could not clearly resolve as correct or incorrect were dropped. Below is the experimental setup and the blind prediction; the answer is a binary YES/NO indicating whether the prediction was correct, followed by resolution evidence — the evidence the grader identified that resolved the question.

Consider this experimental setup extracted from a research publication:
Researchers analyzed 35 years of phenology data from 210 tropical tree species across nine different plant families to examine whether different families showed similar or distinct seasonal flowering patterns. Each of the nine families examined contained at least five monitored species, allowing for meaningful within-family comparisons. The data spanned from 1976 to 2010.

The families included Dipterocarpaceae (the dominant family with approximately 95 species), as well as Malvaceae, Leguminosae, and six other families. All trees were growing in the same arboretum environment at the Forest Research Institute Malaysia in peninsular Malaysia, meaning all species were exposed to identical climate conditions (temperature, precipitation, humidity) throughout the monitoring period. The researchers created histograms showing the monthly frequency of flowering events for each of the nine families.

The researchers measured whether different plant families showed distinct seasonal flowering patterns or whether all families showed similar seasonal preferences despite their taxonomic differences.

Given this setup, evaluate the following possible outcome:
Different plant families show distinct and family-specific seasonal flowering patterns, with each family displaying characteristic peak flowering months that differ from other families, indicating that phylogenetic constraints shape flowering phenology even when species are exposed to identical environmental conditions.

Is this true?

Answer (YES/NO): NO